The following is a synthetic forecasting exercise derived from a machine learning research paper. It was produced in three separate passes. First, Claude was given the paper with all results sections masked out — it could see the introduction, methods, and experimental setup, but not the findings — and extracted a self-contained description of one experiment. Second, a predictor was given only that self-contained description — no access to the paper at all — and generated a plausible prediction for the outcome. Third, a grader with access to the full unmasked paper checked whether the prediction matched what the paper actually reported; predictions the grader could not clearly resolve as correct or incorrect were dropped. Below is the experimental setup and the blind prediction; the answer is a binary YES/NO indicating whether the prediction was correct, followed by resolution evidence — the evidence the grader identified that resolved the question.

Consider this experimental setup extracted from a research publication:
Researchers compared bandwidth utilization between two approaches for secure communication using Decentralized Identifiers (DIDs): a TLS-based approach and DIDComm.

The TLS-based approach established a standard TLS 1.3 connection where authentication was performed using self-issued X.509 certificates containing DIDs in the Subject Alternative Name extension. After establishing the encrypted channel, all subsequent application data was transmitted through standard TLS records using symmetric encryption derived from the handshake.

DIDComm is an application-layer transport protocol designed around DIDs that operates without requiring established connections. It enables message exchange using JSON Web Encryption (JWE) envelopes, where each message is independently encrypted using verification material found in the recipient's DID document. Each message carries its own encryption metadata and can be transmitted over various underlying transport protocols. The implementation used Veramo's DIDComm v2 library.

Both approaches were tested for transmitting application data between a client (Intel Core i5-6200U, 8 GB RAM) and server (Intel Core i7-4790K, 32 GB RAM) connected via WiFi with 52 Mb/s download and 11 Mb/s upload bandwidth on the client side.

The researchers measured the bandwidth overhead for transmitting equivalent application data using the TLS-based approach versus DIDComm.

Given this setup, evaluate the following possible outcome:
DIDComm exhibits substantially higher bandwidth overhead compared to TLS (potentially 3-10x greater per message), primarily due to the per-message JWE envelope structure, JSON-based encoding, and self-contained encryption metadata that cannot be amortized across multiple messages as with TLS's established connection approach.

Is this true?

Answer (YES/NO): NO